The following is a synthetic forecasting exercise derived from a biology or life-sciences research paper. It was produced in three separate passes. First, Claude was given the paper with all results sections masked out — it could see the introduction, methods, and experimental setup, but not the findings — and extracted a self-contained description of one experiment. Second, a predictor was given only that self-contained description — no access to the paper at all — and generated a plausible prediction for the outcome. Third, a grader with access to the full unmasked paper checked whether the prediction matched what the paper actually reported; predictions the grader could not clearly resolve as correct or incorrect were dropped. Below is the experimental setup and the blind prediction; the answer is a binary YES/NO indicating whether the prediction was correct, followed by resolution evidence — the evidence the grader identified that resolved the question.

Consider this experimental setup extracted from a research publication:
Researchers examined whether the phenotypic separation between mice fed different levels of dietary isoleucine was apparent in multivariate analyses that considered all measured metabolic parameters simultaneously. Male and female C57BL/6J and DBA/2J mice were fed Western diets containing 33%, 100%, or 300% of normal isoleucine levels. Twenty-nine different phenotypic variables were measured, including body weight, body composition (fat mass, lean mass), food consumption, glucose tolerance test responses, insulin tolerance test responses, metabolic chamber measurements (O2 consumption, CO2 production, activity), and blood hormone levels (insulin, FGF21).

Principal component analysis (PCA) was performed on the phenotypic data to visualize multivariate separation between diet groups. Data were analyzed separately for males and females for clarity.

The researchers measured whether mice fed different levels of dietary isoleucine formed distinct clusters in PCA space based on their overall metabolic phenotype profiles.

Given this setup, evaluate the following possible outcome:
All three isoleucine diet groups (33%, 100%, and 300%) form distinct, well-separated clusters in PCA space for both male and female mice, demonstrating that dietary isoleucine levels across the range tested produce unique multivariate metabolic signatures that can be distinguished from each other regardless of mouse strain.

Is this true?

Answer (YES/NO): NO